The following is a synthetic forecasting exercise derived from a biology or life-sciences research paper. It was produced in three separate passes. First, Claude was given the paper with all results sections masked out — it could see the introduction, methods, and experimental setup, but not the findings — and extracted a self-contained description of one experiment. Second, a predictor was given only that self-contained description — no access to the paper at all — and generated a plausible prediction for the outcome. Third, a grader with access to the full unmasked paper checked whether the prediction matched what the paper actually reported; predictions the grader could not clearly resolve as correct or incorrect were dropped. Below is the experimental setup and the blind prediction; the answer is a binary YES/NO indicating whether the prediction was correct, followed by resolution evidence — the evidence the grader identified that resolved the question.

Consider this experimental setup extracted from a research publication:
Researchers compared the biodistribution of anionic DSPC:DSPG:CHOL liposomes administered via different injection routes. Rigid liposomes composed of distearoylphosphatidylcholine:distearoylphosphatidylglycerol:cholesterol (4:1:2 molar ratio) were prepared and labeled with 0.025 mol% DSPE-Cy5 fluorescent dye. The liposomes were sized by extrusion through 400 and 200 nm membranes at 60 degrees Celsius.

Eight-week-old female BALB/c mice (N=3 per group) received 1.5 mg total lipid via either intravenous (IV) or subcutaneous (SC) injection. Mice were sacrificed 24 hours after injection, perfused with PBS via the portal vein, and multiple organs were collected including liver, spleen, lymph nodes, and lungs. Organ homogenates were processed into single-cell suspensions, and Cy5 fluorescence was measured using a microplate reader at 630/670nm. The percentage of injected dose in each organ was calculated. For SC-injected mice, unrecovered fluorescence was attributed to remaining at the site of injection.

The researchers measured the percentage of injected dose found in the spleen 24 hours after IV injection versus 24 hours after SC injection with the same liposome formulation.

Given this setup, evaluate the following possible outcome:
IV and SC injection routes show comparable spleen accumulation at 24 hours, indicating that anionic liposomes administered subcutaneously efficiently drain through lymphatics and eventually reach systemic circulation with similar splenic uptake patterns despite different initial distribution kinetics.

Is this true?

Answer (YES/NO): NO